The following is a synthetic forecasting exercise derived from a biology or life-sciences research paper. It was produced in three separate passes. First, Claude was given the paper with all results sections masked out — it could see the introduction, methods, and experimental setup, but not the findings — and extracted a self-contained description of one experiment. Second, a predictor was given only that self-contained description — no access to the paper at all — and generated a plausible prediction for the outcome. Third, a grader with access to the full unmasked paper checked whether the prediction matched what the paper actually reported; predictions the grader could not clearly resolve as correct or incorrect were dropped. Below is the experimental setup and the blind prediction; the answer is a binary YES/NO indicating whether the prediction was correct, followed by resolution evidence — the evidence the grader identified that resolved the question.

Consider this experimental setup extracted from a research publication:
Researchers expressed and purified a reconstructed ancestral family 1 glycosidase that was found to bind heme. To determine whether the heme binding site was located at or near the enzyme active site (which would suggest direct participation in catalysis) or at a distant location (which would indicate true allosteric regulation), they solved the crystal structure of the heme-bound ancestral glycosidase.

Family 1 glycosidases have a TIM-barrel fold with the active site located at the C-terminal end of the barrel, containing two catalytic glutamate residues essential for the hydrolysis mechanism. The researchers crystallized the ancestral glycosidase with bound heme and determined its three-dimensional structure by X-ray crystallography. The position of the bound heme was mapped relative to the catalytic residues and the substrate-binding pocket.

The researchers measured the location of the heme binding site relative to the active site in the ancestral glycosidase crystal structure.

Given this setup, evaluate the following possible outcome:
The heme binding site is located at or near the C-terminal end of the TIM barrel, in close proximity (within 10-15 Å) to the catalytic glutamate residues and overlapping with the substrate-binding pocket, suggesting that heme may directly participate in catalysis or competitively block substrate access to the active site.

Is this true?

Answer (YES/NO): NO